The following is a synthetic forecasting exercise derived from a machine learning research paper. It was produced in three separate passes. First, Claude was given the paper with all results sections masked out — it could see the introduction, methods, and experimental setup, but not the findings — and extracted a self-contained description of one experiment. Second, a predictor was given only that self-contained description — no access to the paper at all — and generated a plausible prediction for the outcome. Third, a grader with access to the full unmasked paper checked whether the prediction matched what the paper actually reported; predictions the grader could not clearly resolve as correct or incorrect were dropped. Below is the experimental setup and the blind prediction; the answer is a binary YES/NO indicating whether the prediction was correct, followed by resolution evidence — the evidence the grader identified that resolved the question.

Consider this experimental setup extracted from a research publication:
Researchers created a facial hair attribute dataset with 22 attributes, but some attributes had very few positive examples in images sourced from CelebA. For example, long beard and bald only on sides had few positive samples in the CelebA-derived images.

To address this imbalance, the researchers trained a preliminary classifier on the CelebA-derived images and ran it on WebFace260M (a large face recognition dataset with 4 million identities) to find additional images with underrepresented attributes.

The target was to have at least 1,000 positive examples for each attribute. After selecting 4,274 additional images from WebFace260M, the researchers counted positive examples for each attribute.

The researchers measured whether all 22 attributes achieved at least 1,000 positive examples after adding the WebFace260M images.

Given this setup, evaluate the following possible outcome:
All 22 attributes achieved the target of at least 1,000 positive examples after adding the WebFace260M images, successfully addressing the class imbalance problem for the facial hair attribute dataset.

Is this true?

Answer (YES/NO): NO